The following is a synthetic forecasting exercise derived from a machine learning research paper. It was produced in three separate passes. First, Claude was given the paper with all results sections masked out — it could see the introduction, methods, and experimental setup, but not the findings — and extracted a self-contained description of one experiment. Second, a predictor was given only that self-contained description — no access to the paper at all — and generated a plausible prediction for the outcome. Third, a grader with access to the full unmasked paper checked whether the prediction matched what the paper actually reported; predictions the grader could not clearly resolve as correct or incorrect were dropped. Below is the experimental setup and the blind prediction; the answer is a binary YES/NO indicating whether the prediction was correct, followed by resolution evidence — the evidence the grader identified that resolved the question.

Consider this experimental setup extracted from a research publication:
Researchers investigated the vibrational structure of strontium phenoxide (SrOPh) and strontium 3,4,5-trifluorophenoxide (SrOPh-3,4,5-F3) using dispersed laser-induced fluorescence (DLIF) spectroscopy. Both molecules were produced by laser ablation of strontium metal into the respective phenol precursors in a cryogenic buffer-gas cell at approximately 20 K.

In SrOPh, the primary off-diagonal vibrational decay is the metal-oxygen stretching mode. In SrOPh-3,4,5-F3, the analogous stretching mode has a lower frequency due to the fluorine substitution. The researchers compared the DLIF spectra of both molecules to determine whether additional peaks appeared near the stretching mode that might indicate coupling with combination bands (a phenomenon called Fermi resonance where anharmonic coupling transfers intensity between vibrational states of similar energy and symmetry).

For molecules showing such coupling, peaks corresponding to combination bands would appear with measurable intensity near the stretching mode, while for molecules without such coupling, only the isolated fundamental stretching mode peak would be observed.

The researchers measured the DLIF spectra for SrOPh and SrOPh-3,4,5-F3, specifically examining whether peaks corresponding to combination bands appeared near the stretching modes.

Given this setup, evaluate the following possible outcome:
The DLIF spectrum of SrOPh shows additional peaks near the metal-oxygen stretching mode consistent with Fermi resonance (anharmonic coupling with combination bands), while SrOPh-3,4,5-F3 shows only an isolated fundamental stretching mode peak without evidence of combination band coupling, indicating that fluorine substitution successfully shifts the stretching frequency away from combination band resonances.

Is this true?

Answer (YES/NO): NO